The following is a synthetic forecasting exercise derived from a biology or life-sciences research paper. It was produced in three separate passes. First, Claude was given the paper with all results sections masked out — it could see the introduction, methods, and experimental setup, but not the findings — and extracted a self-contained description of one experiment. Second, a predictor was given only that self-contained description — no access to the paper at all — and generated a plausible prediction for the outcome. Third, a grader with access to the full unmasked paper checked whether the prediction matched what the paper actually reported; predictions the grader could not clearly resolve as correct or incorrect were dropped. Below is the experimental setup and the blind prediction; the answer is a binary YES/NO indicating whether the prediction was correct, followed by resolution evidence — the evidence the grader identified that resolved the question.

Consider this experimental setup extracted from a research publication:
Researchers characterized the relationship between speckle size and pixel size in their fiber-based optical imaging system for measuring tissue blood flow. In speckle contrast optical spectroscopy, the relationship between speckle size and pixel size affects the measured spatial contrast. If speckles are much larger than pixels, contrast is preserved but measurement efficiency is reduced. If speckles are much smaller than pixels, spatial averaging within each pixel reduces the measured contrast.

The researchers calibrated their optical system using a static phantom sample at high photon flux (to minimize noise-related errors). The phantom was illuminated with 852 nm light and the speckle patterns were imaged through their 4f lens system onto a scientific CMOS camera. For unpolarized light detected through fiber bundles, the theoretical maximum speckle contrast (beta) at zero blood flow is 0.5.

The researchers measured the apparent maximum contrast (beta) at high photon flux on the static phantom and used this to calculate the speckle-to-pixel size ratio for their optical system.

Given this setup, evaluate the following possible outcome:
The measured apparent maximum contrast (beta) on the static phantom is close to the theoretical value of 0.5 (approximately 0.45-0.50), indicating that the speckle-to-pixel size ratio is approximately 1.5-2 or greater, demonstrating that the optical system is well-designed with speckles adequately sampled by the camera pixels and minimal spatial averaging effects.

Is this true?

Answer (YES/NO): NO